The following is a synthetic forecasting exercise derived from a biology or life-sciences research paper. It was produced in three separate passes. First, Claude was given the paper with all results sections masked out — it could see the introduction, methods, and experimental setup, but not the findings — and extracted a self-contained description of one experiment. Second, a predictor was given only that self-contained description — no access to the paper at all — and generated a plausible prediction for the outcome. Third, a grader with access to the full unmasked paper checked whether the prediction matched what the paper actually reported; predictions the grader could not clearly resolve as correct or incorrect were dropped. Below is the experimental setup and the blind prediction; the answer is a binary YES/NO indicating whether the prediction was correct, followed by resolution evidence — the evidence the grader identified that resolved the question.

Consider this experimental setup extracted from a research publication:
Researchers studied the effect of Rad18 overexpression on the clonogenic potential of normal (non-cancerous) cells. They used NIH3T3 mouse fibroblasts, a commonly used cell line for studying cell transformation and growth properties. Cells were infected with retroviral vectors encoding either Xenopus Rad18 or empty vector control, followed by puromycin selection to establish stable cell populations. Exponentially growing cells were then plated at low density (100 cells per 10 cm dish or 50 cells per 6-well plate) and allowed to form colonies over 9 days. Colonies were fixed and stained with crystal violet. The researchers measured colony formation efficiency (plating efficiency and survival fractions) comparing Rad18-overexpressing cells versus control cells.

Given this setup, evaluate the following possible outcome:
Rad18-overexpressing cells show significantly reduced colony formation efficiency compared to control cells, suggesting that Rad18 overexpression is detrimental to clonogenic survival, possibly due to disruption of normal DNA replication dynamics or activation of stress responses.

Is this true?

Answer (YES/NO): NO